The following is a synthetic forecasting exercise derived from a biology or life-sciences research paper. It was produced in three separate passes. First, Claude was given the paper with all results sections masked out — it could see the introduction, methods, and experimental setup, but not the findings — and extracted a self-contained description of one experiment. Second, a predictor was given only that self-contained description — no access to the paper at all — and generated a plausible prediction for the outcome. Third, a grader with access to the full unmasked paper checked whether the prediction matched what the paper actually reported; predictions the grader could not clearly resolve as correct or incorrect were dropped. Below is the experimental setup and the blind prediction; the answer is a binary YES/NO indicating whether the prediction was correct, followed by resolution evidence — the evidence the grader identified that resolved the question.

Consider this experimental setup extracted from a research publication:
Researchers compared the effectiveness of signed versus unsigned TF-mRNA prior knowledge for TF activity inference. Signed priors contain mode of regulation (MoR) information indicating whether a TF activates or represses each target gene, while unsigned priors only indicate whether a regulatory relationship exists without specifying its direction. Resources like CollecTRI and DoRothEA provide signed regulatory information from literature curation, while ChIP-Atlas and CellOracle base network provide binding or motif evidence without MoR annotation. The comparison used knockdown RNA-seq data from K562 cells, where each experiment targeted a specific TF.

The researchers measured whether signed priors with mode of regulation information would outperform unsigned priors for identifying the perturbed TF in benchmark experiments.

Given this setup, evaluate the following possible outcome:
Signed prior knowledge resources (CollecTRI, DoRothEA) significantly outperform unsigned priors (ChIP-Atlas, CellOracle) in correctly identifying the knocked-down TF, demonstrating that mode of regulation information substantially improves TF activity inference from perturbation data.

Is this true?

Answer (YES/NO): YES